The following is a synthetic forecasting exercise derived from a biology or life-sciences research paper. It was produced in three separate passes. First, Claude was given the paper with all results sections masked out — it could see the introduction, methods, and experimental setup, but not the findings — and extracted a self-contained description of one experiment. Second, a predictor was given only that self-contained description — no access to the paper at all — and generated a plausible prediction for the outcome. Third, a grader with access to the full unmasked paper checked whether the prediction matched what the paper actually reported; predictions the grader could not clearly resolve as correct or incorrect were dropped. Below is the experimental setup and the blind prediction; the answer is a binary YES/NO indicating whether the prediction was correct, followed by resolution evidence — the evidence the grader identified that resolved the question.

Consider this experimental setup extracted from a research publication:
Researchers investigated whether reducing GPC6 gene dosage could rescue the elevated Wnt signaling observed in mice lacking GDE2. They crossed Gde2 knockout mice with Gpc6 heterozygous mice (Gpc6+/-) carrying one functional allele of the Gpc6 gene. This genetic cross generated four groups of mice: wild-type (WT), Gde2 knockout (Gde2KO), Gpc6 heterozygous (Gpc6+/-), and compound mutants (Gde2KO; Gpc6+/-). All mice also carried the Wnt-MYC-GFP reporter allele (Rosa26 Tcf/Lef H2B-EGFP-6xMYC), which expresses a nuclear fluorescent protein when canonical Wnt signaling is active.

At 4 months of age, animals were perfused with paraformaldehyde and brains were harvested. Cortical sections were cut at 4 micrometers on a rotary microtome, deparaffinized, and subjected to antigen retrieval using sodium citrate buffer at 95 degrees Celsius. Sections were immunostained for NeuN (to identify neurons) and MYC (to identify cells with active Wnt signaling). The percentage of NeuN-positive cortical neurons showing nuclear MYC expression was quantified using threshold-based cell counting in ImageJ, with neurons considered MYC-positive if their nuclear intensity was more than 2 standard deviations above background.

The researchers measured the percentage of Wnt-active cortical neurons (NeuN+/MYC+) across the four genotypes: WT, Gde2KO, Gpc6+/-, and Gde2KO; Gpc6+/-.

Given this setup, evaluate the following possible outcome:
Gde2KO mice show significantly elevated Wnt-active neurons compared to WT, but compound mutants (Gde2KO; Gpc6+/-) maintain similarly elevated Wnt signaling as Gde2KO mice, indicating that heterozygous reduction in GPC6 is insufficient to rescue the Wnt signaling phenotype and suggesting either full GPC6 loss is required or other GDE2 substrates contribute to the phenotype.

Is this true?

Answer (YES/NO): NO